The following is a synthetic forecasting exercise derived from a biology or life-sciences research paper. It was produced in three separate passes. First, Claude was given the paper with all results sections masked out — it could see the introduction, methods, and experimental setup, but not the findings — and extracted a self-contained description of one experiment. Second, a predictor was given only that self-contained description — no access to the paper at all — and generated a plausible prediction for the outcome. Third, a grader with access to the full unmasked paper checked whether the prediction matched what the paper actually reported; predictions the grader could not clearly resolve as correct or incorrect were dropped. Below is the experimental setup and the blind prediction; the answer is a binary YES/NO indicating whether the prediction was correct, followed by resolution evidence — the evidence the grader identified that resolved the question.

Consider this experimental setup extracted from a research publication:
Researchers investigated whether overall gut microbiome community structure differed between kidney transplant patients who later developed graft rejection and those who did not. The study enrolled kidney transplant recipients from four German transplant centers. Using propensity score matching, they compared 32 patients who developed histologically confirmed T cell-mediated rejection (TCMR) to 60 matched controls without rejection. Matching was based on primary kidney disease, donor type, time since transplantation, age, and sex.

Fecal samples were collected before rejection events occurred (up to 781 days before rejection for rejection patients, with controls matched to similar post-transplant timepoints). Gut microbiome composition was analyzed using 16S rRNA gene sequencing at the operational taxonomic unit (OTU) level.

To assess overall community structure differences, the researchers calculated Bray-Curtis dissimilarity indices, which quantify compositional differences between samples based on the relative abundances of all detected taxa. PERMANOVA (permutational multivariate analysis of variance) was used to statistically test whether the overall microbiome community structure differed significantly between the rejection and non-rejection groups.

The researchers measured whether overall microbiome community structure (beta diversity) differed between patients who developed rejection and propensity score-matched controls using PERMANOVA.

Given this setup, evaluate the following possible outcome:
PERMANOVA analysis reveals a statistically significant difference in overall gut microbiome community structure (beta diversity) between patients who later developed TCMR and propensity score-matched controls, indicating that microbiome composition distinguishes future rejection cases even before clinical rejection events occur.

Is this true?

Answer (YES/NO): YES